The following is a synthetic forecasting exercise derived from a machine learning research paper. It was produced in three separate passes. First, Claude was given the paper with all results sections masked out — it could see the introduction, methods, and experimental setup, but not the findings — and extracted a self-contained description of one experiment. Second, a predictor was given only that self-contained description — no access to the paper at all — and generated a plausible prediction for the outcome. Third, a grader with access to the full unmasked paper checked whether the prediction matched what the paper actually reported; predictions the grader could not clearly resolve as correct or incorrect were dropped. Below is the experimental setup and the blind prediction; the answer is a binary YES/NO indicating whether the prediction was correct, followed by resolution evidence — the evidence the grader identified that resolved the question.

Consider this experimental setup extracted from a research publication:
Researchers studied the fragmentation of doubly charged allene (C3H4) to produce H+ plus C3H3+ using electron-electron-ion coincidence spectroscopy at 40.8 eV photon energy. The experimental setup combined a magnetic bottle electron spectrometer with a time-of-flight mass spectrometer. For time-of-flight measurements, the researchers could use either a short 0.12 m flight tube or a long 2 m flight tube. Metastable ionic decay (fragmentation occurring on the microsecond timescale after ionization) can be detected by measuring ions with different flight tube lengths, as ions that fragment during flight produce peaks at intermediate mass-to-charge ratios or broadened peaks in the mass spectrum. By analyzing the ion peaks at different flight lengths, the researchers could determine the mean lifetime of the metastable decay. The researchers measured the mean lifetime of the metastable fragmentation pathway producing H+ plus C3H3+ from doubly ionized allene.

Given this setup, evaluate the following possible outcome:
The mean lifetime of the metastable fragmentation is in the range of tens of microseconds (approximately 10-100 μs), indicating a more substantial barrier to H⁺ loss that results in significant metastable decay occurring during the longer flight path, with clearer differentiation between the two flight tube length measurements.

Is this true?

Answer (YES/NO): NO